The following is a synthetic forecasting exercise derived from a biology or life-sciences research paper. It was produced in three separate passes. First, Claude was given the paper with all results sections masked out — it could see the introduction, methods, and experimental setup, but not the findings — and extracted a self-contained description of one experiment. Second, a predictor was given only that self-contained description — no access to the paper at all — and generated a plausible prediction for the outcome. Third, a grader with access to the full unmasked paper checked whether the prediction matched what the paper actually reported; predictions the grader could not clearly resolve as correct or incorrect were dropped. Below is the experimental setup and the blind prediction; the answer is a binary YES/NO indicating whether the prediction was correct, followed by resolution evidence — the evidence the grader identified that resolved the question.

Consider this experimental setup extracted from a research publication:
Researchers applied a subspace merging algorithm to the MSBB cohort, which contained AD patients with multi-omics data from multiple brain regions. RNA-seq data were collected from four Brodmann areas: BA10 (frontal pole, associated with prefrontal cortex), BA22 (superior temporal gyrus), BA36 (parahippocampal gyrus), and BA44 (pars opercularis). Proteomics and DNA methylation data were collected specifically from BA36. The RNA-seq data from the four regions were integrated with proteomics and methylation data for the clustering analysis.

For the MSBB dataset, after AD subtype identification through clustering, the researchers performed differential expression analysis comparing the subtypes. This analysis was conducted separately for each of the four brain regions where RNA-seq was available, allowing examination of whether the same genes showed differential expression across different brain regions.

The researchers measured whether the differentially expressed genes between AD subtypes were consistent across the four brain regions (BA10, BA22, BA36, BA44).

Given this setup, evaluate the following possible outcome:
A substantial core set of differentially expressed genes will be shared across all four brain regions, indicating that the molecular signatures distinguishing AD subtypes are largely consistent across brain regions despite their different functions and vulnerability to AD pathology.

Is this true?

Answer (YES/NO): NO